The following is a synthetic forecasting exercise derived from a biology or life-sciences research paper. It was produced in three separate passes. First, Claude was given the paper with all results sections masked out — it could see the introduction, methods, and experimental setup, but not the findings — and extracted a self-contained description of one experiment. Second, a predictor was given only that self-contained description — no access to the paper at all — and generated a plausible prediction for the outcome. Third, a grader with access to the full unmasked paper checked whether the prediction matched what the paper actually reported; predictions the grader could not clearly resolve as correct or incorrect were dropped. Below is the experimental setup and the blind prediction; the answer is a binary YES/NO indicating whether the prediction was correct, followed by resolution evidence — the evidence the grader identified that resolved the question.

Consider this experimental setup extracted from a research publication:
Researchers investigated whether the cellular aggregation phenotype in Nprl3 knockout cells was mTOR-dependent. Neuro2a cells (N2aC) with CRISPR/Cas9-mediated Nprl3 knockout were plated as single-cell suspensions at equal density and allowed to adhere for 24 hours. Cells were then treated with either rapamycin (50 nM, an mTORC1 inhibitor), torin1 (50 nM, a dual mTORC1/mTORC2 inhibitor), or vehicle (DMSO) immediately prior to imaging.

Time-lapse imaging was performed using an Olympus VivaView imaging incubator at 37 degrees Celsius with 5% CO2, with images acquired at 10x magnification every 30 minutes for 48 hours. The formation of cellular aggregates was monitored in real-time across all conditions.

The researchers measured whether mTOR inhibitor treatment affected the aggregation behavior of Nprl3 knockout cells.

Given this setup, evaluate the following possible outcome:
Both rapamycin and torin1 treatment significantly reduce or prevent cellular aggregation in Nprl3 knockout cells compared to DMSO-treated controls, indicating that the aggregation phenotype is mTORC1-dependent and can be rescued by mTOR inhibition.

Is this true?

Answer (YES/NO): YES